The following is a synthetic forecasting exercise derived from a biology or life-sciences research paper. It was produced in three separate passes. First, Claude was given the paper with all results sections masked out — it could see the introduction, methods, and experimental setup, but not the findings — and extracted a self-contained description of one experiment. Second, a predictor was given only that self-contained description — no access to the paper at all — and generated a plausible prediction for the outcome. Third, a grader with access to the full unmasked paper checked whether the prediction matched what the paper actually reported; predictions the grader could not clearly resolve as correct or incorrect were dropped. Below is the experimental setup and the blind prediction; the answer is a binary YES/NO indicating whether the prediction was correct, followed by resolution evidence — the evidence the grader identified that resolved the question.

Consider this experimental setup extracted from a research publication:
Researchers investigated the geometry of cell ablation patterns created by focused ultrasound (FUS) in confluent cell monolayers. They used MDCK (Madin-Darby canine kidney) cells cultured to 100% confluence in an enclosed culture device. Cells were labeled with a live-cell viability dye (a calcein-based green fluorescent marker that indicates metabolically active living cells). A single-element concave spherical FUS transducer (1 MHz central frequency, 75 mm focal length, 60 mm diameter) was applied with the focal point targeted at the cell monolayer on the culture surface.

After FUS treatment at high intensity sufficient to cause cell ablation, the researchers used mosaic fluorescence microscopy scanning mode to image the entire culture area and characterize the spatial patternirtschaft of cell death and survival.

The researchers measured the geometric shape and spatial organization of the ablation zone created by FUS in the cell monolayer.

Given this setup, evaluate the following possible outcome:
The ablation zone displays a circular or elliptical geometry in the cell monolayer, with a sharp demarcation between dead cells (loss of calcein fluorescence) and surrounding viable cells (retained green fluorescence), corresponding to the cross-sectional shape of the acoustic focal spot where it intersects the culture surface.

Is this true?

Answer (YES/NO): NO